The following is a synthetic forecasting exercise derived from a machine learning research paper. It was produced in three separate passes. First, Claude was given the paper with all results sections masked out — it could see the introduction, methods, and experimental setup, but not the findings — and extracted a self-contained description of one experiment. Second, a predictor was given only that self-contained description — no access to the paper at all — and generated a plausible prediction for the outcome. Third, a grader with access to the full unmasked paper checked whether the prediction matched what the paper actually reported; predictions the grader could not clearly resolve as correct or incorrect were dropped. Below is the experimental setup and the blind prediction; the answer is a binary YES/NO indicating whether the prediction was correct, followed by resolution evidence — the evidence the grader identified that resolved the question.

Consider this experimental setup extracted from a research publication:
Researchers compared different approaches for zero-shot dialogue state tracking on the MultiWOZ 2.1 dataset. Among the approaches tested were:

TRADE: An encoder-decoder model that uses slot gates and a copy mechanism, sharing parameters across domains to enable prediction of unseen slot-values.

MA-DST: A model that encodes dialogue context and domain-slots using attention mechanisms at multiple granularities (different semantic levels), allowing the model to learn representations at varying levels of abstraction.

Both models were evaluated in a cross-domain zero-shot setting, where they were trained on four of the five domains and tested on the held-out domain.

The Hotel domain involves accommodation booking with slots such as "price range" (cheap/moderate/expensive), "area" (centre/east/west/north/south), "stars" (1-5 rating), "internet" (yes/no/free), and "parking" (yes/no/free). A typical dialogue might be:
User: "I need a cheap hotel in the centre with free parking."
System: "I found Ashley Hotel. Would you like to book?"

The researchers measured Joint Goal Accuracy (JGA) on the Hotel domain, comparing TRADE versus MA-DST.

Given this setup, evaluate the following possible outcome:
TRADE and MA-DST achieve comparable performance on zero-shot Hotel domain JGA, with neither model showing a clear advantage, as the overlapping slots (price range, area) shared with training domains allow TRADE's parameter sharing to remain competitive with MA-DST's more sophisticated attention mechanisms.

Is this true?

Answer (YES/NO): NO